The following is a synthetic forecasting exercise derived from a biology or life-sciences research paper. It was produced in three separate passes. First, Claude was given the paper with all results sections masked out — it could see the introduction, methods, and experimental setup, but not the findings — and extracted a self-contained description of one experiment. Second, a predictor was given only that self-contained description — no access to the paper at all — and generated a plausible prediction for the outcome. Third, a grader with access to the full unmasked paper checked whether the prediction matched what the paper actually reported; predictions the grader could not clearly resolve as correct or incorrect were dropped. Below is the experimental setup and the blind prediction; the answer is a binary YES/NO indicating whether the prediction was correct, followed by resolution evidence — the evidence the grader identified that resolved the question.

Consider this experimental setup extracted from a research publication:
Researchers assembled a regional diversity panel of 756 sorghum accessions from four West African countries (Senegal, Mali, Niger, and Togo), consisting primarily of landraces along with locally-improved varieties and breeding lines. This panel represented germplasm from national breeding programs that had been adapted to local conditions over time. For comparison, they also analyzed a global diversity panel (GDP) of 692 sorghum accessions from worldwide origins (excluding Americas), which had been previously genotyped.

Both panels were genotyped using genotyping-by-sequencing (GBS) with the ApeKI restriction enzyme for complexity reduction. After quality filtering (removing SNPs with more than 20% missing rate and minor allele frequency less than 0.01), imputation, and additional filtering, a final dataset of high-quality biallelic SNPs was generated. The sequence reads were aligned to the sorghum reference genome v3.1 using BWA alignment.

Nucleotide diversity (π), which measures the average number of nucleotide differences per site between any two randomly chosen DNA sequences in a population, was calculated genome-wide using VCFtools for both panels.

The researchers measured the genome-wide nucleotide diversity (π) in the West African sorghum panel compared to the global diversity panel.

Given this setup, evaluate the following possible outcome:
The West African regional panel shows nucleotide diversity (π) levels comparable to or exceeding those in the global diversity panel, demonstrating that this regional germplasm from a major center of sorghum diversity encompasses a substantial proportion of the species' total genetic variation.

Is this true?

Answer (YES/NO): YES